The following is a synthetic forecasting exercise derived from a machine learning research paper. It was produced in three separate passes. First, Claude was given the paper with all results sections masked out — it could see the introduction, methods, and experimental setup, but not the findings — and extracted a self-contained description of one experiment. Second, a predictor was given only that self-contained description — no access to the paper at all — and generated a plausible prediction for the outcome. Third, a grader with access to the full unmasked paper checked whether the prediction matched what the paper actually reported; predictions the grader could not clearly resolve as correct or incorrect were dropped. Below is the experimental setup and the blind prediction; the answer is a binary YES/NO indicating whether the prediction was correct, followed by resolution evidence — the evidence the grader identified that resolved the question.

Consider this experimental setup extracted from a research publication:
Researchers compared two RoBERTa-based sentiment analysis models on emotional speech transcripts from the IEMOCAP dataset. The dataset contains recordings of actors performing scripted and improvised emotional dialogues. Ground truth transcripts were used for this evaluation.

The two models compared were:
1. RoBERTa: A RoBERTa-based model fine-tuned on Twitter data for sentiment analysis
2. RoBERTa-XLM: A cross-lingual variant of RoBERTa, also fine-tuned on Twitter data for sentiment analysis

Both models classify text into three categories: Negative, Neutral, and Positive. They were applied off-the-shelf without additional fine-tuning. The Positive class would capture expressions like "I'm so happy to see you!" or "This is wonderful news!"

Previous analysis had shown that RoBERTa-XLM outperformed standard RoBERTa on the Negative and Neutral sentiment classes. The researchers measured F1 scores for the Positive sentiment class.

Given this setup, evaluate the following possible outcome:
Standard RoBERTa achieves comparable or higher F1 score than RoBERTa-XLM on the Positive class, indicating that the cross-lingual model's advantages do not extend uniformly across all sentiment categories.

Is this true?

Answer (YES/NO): YES